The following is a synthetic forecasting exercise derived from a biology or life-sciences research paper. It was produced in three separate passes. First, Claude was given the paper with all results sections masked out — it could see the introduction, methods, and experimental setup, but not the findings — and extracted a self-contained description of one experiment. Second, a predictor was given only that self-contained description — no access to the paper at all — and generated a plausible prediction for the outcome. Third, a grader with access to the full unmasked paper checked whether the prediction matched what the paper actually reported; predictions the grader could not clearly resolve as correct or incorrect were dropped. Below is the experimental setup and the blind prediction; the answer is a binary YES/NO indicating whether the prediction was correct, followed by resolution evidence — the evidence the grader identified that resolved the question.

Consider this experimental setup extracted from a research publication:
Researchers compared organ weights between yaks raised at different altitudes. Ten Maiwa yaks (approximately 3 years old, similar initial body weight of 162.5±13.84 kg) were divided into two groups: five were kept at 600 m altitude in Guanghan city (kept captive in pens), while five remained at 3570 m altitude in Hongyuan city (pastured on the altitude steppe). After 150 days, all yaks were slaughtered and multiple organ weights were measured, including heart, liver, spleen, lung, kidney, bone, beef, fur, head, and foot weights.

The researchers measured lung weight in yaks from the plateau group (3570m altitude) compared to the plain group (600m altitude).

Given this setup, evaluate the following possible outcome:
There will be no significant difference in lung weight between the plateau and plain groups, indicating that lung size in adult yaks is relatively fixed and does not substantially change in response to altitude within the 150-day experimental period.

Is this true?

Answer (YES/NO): YES